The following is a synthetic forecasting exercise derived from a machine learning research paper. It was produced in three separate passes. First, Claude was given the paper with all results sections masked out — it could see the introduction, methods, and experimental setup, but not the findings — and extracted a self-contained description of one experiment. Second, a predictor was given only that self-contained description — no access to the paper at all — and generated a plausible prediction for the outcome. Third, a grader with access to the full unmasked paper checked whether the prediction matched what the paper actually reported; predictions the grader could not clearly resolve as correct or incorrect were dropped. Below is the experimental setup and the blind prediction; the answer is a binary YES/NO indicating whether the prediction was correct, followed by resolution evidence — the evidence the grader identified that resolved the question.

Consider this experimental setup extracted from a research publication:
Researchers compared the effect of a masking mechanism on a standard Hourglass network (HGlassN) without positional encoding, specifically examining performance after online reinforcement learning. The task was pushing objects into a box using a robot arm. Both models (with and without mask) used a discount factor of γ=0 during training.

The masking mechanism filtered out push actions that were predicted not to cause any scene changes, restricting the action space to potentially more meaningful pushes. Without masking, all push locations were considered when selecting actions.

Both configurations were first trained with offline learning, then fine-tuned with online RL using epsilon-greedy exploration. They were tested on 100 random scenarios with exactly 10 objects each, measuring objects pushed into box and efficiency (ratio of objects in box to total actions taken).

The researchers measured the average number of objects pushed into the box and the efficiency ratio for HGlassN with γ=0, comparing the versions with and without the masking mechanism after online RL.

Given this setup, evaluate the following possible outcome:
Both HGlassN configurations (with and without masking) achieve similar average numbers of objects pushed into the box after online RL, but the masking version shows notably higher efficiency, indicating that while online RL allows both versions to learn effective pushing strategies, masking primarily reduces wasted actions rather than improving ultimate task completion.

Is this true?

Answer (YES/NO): NO